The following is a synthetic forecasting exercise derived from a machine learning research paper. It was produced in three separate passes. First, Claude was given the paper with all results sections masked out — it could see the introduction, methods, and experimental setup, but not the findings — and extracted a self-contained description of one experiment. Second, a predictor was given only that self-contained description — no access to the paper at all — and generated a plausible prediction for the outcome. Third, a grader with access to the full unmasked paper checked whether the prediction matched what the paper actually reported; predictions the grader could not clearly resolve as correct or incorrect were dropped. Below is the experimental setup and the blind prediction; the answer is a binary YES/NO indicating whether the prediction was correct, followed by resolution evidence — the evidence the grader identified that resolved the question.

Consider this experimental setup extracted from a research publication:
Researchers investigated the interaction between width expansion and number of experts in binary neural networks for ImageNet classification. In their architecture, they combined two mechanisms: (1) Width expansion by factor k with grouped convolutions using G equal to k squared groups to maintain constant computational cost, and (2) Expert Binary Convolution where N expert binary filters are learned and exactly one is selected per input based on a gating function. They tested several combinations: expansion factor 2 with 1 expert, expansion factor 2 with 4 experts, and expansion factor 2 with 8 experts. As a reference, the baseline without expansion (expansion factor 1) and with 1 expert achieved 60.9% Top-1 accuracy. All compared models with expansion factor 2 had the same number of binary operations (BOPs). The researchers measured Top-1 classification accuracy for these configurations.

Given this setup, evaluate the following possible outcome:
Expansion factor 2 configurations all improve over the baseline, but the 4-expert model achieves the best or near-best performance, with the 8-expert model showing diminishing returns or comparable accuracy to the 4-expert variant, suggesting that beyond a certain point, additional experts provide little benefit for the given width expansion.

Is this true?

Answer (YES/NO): YES